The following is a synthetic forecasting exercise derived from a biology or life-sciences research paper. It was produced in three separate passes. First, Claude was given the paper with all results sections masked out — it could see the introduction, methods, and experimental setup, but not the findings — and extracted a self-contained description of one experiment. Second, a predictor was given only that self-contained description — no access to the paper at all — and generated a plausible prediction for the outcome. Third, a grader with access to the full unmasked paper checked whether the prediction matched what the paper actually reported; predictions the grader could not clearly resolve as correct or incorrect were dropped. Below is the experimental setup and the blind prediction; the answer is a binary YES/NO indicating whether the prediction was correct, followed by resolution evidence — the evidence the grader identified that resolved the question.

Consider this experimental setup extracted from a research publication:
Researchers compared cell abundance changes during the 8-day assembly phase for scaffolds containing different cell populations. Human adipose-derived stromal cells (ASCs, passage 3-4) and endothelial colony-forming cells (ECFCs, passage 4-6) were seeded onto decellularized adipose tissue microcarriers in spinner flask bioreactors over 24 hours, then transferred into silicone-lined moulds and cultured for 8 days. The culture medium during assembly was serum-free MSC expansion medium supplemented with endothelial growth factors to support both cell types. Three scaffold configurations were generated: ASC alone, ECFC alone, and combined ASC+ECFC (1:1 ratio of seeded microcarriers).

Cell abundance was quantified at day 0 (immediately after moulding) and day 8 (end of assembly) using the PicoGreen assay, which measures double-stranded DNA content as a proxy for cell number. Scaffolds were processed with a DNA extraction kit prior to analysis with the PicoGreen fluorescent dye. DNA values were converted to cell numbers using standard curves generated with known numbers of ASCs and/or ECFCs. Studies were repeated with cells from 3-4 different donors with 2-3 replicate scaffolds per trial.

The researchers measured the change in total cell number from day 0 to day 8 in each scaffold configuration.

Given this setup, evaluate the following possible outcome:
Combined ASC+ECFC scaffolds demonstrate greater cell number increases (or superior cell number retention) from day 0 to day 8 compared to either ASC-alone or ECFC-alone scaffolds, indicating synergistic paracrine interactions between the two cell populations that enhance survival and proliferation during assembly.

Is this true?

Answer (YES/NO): NO